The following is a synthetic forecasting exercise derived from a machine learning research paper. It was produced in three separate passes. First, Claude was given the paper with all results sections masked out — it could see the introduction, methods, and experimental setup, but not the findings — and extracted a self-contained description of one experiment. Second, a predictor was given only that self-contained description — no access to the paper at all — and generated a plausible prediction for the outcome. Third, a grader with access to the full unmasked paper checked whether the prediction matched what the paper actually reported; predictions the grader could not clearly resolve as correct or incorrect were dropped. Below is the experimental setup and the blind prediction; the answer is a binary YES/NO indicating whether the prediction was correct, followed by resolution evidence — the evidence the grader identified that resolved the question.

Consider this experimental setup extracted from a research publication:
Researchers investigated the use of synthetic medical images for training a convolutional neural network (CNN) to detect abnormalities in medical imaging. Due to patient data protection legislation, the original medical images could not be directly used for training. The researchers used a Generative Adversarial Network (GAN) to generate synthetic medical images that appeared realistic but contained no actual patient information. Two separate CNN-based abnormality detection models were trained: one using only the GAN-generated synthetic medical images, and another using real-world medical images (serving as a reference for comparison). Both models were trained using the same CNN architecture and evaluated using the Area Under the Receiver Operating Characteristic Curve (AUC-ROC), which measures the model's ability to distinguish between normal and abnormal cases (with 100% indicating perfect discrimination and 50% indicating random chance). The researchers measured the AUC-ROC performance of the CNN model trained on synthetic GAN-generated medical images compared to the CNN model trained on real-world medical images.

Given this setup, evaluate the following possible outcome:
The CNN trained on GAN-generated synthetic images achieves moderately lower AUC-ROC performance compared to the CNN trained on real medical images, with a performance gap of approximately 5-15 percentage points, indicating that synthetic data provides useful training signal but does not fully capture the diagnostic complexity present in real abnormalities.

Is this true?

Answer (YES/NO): YES